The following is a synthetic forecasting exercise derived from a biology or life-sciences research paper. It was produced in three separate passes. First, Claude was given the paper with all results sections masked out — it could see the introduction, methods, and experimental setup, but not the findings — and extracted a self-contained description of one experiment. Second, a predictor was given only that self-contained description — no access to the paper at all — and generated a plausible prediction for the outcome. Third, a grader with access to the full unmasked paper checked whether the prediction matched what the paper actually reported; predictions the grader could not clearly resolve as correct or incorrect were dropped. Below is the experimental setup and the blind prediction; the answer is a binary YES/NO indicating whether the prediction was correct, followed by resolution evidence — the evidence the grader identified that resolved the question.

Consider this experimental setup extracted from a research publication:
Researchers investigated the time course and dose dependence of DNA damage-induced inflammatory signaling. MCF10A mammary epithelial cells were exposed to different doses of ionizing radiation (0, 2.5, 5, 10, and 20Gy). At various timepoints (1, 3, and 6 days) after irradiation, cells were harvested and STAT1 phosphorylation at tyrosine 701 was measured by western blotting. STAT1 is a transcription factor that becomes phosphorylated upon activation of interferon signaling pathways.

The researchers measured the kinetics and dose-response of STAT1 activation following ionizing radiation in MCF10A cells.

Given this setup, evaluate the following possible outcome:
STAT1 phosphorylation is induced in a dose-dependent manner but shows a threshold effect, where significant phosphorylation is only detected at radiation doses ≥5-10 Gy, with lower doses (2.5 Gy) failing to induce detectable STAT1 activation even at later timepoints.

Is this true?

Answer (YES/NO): YES